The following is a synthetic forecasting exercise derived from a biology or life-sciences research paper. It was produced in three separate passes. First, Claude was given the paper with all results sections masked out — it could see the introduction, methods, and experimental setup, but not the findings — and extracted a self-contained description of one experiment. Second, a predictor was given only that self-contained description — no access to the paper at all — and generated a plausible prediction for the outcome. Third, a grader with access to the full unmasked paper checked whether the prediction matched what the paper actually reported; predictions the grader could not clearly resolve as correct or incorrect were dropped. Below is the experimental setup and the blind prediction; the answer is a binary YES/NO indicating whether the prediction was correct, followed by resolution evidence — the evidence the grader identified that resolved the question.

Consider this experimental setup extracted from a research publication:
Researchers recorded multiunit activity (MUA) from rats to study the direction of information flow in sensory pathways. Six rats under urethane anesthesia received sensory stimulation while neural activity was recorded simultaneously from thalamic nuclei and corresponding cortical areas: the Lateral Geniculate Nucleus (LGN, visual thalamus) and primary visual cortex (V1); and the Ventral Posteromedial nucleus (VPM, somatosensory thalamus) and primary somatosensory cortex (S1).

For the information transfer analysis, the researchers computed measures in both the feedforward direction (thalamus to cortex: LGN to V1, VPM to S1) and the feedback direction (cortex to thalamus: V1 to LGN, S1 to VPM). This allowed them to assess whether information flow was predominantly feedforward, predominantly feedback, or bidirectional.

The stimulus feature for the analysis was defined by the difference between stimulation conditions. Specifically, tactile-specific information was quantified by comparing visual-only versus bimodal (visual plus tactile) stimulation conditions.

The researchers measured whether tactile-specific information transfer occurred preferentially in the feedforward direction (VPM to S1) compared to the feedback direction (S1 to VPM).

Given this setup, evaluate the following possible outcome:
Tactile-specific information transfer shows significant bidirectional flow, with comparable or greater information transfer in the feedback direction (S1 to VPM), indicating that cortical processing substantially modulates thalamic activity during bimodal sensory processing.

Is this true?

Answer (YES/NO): NO